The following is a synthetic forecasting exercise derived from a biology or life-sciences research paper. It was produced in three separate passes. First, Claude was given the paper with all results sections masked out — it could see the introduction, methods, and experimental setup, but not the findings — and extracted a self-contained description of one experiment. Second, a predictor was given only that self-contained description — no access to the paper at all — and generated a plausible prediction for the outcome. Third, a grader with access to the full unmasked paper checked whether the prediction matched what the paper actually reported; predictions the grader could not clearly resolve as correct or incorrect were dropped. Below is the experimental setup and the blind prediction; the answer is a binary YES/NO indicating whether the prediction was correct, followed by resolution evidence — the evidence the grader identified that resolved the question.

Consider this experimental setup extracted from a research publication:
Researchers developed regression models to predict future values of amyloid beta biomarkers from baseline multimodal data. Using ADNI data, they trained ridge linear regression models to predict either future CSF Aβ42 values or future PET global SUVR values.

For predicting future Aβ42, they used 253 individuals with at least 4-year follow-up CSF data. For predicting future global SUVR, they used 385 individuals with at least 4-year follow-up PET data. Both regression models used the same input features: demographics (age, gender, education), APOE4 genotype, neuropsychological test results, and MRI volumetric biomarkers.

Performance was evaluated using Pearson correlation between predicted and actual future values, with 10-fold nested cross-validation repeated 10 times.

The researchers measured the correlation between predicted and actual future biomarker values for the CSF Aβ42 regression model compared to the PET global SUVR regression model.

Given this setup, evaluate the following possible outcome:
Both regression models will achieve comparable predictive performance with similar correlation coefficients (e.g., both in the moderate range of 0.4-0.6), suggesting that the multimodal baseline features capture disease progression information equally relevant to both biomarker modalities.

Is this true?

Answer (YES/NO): NO